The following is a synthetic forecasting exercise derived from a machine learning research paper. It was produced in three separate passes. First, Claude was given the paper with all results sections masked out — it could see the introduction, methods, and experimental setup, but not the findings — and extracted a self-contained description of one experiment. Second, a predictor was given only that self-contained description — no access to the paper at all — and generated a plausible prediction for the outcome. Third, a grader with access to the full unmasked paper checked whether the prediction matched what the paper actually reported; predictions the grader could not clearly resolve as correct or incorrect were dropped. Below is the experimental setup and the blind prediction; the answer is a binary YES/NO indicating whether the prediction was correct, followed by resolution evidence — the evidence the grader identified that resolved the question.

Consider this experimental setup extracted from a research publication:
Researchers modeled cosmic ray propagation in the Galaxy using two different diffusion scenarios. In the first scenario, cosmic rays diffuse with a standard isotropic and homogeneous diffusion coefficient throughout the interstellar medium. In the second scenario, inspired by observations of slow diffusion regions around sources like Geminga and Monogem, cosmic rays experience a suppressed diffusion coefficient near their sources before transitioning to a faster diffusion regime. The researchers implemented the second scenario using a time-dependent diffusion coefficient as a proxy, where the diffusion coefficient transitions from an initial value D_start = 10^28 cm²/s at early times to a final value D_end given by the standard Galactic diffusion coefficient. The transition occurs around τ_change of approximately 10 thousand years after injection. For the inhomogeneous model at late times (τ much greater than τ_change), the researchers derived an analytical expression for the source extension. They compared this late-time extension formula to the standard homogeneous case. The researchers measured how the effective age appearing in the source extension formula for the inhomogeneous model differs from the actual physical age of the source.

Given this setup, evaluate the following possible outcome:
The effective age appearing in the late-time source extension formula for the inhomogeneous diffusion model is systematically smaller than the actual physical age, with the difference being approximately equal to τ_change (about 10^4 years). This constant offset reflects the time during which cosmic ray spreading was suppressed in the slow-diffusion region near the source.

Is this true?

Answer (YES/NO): NO